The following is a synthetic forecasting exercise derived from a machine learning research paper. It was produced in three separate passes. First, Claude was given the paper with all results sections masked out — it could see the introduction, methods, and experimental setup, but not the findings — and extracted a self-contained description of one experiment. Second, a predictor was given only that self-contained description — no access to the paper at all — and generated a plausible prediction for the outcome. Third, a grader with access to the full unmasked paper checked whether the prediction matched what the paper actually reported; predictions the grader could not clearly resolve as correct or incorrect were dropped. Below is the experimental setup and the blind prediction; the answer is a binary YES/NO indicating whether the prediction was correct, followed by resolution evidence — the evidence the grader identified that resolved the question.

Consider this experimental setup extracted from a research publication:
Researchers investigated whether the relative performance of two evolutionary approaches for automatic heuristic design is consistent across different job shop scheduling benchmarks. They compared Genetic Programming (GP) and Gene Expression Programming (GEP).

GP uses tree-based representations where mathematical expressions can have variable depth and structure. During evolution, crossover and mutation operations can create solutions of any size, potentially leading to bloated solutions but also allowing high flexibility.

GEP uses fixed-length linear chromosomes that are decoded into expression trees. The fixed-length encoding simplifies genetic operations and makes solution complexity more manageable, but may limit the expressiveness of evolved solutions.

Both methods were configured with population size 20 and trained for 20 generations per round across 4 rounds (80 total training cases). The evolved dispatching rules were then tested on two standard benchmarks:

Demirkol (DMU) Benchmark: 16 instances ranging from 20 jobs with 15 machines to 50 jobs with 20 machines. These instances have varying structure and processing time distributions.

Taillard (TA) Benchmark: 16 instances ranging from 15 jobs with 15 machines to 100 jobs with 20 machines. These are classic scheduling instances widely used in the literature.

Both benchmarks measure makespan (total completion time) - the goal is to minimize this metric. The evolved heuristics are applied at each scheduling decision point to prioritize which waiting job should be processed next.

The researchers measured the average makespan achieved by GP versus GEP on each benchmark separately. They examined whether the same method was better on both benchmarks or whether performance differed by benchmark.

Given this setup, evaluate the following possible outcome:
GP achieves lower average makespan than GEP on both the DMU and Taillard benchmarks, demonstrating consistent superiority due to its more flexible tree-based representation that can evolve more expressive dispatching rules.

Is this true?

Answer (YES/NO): NO